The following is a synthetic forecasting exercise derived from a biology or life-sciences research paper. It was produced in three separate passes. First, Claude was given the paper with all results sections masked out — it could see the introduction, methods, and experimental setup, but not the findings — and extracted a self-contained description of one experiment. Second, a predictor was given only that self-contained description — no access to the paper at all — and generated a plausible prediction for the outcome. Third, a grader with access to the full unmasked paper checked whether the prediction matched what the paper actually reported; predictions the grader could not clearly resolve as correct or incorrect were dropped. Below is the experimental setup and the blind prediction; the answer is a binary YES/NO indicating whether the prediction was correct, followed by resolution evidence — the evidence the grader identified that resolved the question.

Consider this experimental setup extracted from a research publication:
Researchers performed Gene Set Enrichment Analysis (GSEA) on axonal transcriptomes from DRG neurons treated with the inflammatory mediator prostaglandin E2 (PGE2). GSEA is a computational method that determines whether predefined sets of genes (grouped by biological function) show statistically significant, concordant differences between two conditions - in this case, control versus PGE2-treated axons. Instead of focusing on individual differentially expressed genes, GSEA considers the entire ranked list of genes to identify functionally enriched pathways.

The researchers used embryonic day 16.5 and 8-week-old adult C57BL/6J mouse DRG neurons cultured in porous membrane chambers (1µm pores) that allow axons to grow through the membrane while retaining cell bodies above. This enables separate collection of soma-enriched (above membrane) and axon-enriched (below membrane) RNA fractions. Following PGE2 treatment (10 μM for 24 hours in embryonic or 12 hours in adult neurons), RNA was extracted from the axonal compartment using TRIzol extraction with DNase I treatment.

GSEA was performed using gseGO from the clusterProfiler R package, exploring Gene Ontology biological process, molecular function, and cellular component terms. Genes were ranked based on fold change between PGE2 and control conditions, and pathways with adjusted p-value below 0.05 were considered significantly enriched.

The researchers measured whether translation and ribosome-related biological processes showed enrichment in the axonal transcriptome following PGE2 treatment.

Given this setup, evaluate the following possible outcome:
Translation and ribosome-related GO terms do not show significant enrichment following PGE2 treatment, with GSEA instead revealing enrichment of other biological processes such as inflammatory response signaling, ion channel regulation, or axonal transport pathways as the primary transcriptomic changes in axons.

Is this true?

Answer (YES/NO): NO